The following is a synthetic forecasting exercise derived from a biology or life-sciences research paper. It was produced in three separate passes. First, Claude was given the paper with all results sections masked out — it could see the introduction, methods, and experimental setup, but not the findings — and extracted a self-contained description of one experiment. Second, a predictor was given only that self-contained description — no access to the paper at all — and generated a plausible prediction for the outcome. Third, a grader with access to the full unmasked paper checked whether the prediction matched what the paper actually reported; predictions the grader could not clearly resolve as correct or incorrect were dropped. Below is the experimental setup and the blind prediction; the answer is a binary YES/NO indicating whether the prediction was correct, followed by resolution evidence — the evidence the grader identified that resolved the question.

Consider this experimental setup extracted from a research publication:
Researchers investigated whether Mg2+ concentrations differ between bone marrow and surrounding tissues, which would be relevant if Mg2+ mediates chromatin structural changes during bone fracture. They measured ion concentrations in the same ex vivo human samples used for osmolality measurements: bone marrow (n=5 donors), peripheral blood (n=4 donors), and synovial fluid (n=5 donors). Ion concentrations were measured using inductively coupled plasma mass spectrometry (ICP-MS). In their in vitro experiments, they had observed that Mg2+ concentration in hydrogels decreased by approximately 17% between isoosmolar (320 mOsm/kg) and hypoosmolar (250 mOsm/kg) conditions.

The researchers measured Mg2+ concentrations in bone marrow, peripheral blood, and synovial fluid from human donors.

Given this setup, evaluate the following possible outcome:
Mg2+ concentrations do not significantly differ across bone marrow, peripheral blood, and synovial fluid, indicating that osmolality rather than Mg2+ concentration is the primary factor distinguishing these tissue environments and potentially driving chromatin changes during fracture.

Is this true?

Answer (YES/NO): NO